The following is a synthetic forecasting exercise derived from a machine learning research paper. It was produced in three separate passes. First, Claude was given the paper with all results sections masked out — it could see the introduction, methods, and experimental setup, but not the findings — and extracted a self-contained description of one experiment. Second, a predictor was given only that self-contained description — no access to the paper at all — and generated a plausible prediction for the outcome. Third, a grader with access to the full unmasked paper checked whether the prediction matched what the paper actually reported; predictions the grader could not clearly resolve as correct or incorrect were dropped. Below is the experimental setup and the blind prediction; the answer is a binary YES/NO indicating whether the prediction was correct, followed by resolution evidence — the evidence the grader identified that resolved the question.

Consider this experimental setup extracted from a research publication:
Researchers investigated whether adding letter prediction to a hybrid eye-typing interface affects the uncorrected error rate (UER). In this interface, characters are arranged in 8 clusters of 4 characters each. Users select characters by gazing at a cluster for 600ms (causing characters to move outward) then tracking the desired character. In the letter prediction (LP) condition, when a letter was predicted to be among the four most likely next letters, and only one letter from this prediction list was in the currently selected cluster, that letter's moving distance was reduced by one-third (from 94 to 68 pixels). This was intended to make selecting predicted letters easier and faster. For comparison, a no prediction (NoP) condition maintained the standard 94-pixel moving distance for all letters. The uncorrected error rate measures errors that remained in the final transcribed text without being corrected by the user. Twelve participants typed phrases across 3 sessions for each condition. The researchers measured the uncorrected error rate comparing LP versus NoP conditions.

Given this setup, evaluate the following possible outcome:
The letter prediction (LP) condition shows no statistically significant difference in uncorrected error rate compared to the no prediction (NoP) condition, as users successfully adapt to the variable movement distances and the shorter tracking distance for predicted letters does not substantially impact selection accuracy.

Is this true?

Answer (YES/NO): NO